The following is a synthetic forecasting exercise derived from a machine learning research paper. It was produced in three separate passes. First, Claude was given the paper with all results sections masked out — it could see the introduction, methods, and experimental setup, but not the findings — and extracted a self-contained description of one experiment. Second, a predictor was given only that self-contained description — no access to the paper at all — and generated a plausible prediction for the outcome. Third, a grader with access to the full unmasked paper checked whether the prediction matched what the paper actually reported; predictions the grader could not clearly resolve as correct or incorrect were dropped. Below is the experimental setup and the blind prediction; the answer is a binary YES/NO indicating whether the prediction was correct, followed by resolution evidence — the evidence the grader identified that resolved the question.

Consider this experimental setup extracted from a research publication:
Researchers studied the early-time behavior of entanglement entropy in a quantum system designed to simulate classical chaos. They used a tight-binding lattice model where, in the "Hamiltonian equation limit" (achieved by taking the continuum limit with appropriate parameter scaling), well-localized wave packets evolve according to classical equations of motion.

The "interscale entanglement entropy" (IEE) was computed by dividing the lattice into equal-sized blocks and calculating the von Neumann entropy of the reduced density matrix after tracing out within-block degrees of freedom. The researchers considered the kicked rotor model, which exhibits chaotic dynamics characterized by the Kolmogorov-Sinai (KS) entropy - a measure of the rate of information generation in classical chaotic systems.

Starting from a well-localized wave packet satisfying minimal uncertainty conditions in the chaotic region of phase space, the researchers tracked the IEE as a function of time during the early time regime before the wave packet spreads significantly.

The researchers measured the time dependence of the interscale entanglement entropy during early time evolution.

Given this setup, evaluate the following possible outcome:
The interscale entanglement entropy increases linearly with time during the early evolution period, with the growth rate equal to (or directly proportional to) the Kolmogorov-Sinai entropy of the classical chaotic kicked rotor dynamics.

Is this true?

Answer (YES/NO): YES